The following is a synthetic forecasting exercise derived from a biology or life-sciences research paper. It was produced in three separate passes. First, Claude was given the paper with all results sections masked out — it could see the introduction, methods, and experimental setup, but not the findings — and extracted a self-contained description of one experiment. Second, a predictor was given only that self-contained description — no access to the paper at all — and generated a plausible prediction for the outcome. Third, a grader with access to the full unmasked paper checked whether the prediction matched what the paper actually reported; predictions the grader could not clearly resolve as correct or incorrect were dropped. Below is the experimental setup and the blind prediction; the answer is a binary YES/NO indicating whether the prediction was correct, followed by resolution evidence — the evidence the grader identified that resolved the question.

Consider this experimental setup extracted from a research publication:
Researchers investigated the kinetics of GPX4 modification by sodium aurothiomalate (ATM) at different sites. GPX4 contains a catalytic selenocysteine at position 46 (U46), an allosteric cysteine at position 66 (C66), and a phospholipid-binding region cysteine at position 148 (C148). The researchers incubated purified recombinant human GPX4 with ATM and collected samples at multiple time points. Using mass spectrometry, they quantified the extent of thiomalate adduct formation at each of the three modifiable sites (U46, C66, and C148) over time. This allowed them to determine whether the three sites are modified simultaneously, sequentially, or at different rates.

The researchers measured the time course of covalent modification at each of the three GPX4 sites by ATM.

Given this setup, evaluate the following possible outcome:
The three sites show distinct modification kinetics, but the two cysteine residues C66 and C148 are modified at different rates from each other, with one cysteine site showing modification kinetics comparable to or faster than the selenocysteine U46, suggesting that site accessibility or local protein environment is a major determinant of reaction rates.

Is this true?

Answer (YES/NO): NO